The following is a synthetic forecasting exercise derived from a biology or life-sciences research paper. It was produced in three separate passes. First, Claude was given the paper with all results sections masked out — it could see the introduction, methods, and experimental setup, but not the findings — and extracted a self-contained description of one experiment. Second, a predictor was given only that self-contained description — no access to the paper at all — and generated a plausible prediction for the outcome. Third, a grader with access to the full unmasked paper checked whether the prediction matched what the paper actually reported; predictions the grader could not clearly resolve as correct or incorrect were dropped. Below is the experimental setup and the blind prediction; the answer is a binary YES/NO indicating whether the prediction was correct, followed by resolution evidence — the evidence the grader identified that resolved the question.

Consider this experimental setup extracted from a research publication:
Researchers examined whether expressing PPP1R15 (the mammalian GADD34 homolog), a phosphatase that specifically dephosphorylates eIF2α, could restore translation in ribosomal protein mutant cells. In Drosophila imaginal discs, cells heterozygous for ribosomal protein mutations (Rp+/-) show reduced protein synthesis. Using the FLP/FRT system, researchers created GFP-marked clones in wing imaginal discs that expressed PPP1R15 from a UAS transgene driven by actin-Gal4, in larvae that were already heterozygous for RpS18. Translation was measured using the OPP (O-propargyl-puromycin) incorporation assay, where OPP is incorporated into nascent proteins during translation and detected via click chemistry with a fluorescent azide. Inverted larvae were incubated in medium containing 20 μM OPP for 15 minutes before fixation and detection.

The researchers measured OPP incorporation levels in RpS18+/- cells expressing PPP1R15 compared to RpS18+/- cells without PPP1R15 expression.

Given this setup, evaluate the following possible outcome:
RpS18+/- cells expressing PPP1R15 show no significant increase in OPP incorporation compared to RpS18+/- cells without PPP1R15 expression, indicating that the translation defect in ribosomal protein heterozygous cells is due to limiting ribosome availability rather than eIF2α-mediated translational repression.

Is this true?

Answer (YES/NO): NO